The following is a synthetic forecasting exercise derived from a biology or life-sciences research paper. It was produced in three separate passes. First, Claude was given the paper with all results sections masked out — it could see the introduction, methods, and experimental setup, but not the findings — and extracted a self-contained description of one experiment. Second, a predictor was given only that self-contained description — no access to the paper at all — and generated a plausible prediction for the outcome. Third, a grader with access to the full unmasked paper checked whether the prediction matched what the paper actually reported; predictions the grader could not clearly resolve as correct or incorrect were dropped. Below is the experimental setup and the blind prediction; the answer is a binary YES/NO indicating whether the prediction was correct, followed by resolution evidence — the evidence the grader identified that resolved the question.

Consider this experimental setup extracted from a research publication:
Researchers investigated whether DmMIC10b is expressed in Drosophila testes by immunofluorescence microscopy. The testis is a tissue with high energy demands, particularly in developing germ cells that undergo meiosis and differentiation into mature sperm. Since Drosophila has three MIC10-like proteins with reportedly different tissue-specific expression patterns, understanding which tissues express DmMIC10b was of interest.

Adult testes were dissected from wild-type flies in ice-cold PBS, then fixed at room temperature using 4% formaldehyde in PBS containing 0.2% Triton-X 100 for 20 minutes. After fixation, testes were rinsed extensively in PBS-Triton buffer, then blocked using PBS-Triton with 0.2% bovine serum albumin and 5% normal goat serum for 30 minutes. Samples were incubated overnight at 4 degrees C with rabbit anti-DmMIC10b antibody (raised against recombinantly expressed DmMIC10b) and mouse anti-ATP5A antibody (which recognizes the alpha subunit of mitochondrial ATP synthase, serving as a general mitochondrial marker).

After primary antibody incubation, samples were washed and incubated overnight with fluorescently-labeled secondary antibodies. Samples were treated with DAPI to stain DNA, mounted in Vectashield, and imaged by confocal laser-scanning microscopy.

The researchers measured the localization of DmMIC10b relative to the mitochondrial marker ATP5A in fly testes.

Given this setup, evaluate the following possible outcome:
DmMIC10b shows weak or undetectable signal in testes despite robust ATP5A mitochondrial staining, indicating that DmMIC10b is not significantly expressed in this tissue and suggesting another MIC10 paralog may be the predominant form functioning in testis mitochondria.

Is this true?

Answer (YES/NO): NO